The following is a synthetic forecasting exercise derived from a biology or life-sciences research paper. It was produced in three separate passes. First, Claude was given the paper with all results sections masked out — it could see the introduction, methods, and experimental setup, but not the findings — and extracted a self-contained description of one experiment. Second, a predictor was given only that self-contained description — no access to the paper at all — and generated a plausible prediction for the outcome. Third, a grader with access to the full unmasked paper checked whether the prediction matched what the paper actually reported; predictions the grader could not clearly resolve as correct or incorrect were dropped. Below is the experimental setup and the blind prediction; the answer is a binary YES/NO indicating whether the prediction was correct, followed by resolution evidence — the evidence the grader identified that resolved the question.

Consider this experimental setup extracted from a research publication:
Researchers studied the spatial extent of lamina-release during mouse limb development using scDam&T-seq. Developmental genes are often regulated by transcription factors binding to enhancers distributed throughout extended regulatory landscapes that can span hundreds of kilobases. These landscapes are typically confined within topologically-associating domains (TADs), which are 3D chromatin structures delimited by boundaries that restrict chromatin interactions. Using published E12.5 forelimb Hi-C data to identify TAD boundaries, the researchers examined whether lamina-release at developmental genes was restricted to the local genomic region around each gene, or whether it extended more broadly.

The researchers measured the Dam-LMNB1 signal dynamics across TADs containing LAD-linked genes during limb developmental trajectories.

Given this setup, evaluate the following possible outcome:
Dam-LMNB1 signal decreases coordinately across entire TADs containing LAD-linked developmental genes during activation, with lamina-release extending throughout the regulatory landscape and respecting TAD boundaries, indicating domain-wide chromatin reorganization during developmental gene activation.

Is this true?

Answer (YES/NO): NO